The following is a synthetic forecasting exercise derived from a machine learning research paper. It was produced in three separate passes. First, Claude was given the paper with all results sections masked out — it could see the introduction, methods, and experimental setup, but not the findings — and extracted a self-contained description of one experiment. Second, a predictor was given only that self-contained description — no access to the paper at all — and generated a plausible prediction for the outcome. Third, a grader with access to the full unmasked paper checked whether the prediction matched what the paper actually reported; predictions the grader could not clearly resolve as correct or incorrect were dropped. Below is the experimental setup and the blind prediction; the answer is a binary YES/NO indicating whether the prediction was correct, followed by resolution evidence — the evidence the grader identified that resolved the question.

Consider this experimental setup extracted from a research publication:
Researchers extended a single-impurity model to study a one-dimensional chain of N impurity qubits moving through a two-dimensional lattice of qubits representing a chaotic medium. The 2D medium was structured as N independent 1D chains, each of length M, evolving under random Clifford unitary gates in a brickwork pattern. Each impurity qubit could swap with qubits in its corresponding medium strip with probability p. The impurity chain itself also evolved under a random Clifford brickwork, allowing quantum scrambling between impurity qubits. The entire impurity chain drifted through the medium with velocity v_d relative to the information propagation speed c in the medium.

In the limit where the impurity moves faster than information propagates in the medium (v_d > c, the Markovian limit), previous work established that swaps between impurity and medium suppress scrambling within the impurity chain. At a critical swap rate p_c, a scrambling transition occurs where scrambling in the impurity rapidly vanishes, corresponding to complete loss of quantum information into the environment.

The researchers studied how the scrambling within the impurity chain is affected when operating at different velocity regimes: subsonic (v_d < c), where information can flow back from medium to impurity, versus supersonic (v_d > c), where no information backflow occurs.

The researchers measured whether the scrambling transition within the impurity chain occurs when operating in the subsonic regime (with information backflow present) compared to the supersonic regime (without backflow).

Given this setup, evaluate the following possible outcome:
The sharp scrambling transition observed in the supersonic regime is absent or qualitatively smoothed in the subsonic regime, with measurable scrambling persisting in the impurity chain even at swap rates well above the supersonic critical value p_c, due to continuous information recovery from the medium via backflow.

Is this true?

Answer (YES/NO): YES